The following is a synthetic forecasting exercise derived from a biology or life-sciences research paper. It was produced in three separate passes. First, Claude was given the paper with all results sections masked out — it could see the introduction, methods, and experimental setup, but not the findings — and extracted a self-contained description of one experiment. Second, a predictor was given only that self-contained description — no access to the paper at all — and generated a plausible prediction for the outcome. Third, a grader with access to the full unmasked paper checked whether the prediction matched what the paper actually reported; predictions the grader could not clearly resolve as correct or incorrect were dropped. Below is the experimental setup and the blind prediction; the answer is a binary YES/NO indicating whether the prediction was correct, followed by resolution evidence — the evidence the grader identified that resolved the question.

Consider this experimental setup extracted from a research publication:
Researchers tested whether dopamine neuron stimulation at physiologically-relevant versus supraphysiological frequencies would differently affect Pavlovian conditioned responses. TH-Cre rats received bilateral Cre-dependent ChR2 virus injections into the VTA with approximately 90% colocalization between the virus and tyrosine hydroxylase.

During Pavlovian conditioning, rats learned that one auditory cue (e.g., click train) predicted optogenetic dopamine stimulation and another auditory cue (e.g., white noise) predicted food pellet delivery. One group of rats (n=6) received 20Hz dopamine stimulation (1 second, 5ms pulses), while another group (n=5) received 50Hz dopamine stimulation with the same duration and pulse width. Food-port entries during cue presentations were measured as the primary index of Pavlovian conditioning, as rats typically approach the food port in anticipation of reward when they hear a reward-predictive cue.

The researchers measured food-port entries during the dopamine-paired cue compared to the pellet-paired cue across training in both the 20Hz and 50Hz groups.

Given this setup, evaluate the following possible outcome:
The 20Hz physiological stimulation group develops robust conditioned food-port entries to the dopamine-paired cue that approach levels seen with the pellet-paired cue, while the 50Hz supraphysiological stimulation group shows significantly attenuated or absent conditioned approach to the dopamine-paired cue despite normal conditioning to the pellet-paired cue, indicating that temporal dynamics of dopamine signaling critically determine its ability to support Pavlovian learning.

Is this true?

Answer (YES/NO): NO